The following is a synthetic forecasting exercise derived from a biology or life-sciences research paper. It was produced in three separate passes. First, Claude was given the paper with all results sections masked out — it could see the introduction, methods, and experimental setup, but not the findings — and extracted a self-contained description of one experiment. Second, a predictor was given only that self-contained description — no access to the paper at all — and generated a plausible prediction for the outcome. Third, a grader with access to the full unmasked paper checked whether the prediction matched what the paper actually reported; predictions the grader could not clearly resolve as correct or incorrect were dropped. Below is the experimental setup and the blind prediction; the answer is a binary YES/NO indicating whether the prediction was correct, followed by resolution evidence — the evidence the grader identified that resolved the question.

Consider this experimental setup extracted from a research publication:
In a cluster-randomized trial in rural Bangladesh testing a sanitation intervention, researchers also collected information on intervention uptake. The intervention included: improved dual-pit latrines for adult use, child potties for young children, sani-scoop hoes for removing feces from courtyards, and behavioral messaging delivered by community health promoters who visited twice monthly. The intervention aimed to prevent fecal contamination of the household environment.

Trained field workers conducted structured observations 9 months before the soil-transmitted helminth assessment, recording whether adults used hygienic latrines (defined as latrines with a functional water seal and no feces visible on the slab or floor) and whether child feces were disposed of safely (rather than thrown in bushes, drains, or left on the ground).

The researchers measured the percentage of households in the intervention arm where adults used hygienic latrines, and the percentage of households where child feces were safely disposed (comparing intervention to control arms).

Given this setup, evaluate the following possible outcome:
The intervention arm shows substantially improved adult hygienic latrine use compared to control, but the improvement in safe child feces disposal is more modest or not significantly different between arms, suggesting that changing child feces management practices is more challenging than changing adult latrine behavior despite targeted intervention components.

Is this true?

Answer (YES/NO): YES